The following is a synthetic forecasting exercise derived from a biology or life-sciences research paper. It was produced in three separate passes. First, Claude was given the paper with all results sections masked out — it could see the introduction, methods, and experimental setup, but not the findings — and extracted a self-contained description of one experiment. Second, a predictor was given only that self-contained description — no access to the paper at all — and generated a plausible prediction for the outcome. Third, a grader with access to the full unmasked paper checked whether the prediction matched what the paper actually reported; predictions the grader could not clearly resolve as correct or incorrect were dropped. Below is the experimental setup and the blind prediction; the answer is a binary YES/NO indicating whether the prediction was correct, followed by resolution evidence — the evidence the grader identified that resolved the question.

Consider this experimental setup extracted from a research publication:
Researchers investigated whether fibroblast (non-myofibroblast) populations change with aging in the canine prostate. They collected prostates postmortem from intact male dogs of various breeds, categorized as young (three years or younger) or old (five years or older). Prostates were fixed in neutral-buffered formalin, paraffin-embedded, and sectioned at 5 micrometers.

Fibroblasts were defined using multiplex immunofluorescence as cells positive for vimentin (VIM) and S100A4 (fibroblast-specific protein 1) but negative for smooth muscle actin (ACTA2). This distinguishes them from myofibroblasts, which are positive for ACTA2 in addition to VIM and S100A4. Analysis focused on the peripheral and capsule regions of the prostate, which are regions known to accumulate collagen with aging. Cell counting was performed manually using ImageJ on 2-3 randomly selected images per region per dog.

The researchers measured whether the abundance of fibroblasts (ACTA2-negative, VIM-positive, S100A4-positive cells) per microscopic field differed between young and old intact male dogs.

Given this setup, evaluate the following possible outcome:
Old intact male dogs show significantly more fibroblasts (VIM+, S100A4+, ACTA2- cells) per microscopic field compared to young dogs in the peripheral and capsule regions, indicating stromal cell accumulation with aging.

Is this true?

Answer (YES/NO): NO